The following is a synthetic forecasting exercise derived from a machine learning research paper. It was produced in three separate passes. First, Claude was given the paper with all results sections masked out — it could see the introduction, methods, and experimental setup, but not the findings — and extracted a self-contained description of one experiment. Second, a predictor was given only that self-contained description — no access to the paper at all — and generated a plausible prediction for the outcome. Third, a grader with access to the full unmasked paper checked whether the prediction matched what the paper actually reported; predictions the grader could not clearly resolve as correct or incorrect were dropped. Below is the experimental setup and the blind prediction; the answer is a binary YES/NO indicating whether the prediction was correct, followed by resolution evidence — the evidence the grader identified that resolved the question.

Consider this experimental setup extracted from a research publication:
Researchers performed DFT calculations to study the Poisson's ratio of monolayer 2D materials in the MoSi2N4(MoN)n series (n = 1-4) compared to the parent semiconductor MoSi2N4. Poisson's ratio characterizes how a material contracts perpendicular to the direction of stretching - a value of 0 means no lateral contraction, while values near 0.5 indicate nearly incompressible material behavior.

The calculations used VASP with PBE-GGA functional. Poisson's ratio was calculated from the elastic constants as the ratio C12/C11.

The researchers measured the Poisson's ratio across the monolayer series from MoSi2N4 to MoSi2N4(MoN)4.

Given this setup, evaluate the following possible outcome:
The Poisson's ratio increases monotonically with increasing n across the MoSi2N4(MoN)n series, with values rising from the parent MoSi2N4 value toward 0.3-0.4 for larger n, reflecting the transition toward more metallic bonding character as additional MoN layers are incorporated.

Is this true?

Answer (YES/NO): NO